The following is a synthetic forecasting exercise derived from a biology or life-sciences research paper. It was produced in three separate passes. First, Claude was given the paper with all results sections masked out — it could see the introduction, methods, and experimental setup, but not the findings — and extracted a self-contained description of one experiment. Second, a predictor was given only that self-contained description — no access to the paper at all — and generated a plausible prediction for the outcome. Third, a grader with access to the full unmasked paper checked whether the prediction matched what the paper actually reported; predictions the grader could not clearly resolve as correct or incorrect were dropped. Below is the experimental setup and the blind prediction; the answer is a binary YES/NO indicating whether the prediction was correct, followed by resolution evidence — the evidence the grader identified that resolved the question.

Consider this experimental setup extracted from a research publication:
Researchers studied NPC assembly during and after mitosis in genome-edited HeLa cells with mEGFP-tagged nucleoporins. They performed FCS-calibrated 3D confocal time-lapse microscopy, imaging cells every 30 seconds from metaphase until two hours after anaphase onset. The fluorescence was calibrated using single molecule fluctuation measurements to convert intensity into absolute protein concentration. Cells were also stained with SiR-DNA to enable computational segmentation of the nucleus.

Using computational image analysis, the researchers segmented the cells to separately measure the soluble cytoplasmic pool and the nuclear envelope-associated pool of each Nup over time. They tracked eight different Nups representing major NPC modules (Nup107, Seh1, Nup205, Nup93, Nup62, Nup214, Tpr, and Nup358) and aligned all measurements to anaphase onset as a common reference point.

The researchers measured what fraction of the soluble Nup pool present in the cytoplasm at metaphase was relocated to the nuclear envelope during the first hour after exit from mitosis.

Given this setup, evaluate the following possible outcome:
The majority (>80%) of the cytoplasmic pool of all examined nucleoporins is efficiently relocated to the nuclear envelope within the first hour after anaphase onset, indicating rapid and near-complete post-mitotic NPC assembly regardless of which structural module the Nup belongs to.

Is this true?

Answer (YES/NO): NO